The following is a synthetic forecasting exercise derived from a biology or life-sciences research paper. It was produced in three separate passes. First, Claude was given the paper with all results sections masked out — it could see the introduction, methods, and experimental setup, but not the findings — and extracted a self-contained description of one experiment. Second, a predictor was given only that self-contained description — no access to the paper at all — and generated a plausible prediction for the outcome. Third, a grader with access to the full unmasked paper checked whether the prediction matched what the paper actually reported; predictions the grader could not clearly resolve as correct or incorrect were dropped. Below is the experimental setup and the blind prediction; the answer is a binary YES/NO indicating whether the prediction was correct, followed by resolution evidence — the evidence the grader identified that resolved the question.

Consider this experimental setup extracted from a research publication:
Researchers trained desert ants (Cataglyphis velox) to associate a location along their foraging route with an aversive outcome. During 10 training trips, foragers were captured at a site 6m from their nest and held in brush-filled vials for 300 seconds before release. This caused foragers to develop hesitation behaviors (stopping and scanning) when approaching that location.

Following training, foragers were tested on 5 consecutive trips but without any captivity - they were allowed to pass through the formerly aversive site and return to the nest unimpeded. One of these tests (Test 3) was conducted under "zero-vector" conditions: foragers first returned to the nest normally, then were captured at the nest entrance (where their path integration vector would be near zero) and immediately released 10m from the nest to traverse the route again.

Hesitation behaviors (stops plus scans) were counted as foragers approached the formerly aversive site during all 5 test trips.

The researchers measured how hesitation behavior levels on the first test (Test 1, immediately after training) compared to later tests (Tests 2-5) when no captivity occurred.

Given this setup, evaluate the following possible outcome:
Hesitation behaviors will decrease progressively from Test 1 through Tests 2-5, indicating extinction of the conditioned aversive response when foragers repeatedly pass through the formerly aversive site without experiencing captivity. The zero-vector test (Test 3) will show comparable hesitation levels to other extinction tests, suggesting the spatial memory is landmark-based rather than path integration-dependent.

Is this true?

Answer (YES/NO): NO